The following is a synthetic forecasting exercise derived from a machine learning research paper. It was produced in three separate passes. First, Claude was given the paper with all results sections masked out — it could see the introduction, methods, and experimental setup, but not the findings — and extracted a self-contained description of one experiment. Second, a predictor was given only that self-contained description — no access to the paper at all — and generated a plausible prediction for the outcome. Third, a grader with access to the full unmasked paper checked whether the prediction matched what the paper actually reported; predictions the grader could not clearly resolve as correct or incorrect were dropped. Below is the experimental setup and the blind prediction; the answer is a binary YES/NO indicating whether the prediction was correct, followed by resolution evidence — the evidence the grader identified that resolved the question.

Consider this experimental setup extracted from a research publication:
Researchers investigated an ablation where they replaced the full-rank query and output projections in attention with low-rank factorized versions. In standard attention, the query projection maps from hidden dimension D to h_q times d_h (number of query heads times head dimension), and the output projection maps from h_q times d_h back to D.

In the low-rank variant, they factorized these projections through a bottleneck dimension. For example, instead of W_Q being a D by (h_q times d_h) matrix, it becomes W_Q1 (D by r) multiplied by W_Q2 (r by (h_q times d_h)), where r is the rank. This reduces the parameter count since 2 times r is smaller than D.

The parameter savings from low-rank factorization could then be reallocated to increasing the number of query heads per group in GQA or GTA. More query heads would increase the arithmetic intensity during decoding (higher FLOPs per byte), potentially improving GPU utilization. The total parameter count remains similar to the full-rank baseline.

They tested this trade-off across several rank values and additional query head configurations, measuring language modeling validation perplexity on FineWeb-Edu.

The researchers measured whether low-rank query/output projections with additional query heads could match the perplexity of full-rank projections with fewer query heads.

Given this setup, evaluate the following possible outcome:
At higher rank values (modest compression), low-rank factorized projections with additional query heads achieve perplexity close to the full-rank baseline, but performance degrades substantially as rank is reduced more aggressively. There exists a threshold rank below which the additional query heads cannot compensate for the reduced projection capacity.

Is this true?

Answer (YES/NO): NO